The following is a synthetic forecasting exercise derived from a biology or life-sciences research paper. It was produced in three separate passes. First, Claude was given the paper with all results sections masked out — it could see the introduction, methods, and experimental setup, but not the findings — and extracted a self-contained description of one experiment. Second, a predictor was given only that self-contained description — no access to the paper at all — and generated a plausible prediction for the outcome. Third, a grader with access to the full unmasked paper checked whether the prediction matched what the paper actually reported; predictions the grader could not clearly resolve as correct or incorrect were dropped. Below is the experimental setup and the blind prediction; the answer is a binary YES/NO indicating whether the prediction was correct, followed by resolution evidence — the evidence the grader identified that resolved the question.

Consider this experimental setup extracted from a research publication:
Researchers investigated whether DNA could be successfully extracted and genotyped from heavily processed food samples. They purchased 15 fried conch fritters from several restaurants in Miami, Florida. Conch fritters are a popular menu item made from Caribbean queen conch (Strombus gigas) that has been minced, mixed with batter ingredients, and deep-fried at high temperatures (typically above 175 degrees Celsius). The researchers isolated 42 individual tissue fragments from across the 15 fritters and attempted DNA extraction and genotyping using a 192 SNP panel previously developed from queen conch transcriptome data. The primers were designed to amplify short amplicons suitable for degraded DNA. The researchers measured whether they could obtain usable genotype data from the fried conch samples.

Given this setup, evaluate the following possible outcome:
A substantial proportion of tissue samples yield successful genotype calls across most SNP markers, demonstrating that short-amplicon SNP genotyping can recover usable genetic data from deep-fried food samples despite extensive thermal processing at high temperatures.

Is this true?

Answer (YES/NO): YES